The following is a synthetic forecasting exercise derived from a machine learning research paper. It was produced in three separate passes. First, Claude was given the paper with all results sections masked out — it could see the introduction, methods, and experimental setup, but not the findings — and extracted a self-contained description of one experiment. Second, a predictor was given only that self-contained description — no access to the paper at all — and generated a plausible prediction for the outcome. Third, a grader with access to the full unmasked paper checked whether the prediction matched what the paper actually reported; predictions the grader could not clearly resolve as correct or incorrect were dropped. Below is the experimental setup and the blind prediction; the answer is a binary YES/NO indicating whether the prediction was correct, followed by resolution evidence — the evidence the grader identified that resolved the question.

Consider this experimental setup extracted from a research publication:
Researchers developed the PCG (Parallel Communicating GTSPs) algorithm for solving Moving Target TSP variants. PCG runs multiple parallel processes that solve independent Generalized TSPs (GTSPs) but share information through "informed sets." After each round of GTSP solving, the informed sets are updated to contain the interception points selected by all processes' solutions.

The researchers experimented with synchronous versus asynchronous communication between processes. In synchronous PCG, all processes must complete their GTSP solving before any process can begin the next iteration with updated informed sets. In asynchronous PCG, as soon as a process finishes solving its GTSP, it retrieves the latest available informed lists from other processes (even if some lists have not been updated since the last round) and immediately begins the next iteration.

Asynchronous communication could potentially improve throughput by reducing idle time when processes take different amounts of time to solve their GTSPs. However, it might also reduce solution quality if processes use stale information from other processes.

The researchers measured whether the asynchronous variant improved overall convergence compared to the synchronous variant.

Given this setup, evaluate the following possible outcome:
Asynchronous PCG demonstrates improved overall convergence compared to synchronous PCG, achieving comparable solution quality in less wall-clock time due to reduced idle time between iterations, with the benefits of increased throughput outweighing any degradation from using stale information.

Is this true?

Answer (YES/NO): NO